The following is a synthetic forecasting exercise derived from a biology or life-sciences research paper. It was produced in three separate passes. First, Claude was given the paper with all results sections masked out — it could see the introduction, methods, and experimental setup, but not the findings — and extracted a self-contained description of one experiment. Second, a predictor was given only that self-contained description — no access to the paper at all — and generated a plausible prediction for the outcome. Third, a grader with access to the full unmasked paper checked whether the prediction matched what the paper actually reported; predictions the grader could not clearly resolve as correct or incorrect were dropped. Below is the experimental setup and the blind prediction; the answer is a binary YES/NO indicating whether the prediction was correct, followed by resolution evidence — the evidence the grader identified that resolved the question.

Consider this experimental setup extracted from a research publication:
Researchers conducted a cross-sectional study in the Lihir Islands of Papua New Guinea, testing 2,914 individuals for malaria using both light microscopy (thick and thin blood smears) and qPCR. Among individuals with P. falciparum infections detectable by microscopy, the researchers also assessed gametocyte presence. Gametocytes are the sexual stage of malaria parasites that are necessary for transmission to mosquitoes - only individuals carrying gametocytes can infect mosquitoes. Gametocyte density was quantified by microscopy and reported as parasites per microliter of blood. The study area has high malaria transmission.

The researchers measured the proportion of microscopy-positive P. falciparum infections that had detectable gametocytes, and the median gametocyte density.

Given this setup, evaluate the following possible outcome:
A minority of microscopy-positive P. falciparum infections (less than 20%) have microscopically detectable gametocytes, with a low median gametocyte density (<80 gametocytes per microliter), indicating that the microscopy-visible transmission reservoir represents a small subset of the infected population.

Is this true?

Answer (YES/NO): NO